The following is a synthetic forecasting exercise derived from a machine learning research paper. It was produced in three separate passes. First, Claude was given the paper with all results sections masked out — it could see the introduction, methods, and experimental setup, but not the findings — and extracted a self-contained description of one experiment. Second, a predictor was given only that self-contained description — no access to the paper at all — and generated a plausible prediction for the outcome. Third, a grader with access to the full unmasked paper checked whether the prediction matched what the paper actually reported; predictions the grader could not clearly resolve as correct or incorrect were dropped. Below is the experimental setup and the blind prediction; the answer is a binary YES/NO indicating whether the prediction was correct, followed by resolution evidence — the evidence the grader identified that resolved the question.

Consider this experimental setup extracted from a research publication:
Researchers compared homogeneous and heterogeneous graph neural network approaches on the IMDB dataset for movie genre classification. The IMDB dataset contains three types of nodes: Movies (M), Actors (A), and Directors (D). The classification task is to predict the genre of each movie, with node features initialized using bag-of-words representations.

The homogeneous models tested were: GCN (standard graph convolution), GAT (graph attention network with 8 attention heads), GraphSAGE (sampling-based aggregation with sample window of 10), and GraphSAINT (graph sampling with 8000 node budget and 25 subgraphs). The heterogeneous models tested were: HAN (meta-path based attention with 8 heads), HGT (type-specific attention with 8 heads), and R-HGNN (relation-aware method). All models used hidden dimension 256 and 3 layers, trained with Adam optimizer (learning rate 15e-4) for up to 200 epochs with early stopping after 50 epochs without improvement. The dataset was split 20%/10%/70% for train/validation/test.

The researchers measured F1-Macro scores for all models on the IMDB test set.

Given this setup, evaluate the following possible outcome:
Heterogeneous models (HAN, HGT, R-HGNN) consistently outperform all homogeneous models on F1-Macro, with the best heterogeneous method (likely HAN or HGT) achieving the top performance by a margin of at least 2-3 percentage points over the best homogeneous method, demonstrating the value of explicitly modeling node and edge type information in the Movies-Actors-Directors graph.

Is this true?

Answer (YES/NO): NO